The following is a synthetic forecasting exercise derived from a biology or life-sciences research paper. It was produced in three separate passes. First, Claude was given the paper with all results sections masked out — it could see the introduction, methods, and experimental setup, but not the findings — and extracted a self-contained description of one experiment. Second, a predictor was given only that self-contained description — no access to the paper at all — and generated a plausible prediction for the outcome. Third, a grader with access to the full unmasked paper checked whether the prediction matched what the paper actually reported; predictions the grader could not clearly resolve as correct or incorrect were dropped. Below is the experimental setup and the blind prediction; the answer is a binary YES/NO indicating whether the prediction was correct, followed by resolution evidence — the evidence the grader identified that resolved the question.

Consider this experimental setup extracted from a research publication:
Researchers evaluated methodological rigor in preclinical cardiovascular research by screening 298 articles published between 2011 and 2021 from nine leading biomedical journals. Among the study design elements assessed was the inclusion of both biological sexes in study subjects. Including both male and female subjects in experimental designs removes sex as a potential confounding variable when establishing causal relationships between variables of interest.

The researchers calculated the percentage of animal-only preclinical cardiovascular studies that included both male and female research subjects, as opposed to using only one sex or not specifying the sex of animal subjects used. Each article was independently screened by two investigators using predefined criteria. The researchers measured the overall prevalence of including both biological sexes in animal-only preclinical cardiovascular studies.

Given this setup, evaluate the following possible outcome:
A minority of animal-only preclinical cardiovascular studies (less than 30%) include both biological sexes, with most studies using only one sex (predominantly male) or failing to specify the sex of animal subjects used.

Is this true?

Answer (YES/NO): YES